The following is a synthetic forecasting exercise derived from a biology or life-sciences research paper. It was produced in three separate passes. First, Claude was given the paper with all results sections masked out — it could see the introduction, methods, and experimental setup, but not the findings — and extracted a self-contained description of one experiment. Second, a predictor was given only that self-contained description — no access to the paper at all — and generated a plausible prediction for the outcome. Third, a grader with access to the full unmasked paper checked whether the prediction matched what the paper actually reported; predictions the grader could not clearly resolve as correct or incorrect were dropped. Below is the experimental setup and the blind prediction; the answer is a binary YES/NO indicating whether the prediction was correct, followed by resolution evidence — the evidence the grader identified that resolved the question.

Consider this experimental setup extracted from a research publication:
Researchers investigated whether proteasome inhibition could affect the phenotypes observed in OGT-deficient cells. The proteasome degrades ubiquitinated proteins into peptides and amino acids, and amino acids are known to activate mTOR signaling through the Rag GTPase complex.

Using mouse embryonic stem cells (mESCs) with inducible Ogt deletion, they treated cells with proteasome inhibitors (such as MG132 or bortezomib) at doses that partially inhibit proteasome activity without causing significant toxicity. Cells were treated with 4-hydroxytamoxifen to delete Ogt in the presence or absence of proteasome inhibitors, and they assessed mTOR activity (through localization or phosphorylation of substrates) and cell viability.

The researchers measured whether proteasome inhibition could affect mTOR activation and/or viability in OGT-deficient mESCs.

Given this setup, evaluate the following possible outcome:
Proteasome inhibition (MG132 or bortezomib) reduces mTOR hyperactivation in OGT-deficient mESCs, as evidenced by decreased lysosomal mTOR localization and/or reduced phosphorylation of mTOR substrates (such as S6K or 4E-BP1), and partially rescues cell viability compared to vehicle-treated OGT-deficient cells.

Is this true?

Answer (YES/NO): NO